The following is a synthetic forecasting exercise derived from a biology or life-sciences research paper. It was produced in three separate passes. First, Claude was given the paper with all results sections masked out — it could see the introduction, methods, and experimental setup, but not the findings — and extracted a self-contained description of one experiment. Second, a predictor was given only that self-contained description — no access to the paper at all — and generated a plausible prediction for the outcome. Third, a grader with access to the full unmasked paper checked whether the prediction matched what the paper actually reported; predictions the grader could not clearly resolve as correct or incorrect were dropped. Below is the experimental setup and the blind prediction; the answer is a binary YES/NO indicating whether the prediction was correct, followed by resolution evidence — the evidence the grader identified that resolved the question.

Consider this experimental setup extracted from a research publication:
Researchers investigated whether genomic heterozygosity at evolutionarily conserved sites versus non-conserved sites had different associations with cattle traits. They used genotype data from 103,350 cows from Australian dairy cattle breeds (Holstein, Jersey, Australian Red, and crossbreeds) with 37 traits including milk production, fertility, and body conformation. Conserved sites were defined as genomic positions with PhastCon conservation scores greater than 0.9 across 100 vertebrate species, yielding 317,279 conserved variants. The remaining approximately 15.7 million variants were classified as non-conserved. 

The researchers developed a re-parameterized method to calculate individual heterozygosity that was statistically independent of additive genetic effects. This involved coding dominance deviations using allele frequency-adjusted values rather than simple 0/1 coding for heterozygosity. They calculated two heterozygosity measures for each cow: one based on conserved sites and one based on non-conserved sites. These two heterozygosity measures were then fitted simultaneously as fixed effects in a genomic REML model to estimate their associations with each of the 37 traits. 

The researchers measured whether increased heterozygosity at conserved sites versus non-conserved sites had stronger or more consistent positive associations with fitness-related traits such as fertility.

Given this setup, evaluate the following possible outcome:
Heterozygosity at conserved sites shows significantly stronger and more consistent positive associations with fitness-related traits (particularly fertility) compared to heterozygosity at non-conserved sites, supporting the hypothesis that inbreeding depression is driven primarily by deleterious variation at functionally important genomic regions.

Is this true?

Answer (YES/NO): YES